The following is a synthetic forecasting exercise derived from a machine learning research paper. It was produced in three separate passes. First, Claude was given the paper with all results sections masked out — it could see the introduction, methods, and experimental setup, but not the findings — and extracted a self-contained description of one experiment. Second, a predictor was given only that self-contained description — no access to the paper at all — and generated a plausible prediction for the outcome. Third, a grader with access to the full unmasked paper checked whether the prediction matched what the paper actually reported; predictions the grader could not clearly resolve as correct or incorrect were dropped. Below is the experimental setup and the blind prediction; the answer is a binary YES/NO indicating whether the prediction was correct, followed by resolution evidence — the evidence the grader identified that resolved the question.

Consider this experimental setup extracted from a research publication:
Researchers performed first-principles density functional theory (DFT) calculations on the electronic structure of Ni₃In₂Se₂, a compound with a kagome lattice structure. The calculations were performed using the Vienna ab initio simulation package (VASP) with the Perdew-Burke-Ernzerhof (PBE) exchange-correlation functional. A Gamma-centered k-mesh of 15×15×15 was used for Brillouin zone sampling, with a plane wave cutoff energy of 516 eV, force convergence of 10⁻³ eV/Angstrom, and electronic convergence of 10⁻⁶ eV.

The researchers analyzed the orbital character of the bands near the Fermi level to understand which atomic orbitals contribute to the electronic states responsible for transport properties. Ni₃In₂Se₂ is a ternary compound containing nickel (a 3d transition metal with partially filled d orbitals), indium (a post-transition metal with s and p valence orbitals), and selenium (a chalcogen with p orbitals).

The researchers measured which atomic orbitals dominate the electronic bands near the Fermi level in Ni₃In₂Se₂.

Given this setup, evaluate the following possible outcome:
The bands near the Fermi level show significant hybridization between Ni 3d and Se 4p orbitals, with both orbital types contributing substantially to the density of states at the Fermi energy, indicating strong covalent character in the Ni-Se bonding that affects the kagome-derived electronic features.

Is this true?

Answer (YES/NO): NO